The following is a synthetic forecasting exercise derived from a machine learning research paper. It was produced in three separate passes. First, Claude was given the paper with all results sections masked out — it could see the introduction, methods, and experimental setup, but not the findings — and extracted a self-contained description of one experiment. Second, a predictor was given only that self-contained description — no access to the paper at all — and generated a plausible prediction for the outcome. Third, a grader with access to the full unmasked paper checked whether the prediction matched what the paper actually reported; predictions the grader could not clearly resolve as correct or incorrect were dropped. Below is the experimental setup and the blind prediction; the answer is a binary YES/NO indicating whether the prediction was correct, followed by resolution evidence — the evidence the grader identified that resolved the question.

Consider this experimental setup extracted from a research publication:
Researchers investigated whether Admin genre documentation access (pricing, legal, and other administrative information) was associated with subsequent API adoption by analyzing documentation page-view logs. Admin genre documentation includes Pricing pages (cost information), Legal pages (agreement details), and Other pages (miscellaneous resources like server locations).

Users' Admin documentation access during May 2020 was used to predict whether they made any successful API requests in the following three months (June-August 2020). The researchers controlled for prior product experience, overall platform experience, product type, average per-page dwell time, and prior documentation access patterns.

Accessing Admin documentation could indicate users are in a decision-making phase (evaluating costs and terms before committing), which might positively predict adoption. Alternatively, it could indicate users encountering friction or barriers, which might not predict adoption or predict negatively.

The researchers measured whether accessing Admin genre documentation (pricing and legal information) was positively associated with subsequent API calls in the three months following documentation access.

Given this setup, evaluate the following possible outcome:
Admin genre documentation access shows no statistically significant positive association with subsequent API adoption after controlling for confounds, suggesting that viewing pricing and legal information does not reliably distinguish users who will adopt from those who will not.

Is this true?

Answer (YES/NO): NO